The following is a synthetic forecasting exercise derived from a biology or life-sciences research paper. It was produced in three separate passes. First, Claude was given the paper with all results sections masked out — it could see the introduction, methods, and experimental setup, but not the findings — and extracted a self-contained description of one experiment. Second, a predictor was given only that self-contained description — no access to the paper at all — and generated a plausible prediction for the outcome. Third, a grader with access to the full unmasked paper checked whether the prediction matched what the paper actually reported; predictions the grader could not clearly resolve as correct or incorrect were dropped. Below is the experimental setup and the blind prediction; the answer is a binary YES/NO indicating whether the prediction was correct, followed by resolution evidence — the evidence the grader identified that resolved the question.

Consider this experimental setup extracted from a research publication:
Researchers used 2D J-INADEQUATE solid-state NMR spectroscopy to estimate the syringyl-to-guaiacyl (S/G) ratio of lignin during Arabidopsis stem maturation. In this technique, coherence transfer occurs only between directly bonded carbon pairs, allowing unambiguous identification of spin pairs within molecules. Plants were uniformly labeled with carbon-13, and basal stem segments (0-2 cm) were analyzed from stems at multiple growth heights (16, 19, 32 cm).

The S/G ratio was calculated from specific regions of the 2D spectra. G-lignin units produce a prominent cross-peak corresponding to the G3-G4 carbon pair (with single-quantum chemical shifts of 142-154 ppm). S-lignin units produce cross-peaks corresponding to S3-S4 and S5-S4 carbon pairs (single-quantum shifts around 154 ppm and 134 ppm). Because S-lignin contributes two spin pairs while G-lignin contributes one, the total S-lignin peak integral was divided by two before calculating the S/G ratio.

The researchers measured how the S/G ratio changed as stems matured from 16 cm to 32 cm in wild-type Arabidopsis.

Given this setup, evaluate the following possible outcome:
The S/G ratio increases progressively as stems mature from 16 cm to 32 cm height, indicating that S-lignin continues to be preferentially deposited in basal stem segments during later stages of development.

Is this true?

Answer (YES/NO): NO